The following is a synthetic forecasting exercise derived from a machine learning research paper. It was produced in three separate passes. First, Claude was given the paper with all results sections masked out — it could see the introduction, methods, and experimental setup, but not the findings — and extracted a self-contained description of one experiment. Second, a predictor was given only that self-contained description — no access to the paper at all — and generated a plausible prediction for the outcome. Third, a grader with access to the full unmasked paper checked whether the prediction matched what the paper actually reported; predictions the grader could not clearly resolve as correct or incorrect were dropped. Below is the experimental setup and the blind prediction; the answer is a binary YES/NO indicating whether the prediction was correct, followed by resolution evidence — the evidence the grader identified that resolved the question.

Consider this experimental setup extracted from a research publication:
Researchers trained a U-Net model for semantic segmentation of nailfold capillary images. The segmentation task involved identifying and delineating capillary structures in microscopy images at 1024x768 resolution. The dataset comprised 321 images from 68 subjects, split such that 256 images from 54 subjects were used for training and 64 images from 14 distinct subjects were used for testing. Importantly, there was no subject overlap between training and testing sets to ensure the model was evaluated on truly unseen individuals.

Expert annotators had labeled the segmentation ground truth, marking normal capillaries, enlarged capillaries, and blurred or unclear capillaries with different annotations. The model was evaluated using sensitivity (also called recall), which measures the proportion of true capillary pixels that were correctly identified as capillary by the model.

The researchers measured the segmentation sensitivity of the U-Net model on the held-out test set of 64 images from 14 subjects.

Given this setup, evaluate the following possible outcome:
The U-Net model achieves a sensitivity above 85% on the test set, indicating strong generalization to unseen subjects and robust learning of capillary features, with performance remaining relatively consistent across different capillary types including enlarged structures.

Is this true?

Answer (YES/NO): NO